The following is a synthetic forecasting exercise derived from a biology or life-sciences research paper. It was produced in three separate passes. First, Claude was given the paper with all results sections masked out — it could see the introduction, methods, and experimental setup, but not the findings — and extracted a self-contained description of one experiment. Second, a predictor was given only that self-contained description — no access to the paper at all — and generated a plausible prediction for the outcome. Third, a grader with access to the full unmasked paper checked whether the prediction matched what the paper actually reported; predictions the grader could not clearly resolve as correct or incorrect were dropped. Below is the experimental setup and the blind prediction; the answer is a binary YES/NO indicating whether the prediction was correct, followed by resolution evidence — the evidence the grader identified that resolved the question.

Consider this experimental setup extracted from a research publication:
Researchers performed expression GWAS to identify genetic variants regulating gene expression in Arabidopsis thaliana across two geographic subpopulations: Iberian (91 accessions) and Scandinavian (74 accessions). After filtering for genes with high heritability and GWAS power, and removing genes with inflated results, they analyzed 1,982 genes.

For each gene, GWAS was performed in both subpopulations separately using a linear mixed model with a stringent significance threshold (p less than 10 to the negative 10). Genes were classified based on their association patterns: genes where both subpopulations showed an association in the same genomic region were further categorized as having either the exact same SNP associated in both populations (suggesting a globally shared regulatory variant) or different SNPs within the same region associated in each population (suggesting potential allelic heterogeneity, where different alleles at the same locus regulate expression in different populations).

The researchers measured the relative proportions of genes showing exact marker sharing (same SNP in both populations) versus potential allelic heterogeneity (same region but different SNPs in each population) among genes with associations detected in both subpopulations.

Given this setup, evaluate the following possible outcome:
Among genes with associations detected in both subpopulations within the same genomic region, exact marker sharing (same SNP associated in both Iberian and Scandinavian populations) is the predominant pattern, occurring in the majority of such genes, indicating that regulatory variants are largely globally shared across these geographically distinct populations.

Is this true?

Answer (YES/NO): YES